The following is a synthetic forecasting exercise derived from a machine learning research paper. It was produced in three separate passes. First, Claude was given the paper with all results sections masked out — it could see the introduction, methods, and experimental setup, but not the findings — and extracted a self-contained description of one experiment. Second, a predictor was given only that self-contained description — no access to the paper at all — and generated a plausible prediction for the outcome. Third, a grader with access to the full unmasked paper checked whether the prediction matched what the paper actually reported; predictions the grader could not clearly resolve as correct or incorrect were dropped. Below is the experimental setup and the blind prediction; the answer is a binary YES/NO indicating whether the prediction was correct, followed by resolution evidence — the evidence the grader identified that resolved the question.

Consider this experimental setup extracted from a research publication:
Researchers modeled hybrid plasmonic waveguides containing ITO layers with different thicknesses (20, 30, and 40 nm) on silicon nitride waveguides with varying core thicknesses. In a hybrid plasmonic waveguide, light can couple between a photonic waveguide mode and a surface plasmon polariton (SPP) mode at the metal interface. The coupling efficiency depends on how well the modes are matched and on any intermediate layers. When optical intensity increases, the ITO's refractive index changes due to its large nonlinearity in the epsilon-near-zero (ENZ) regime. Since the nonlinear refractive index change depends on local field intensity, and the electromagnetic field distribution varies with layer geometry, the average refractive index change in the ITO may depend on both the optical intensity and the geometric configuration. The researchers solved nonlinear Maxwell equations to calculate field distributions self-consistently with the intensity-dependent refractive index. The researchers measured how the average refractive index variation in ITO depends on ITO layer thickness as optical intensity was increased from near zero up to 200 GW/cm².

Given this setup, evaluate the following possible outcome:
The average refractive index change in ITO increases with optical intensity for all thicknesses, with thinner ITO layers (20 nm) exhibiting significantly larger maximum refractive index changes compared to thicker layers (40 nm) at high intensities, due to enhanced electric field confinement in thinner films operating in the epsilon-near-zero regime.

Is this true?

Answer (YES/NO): YES